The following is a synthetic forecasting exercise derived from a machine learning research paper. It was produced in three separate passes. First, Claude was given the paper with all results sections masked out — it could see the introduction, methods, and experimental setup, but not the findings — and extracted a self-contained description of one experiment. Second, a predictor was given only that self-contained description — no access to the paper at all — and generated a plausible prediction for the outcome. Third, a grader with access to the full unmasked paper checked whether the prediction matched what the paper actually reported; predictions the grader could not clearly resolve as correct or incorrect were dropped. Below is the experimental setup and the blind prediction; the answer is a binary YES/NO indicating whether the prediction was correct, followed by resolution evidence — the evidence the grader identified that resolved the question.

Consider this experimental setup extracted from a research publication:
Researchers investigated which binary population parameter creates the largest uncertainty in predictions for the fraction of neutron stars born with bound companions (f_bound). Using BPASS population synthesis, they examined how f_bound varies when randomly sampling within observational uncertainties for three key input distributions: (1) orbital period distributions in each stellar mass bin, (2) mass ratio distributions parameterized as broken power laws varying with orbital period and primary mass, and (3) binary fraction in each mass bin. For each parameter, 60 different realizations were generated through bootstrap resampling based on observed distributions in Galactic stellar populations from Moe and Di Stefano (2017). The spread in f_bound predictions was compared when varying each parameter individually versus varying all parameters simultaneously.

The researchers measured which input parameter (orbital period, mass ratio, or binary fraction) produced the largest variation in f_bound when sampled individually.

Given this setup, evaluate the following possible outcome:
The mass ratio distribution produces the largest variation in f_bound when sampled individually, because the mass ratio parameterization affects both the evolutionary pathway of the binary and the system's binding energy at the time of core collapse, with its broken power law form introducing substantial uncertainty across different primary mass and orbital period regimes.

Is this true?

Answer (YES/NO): NO